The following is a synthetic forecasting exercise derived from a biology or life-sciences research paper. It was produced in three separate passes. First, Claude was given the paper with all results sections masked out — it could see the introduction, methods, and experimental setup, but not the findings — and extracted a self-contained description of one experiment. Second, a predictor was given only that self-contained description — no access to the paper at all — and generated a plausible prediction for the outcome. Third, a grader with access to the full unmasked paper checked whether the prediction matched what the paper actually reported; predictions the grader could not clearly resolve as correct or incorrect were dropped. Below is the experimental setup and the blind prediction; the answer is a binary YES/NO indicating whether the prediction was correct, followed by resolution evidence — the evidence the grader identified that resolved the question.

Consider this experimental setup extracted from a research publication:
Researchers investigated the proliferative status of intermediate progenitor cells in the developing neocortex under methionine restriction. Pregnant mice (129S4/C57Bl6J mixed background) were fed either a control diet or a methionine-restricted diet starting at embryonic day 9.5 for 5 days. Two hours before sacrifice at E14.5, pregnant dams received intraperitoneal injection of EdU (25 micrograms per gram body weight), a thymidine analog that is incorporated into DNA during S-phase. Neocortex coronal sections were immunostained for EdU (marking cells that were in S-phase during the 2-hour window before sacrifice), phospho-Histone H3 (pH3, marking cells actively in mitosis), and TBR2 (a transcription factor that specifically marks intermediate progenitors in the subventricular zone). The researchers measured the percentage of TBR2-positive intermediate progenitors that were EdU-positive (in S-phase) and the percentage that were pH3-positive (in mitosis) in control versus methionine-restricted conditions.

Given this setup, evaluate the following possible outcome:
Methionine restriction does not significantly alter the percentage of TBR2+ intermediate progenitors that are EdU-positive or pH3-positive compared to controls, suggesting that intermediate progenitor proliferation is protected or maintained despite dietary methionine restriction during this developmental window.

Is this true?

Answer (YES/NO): NO